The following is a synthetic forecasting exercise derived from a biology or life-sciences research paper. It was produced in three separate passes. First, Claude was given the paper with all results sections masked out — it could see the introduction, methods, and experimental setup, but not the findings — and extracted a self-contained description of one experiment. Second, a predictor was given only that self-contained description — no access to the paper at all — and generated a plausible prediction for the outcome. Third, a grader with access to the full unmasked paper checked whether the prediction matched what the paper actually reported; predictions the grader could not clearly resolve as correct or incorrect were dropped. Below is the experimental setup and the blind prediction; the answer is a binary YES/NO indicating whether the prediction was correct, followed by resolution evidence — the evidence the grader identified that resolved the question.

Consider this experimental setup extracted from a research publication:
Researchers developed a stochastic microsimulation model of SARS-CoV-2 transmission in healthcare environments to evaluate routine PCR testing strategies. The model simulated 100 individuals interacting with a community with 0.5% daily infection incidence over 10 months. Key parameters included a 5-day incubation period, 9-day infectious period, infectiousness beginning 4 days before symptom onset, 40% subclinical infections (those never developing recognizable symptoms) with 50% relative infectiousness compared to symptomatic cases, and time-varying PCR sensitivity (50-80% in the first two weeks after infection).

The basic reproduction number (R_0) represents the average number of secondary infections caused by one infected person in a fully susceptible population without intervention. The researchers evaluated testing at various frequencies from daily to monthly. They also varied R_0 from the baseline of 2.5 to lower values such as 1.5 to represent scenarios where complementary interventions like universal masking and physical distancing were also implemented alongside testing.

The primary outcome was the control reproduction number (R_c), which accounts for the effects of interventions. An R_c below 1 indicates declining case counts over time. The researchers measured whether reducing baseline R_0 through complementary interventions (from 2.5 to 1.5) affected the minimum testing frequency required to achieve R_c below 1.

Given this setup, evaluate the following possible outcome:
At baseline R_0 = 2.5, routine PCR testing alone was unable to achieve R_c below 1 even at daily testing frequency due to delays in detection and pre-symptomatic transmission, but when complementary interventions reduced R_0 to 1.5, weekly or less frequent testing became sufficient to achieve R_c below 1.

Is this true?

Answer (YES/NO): NO